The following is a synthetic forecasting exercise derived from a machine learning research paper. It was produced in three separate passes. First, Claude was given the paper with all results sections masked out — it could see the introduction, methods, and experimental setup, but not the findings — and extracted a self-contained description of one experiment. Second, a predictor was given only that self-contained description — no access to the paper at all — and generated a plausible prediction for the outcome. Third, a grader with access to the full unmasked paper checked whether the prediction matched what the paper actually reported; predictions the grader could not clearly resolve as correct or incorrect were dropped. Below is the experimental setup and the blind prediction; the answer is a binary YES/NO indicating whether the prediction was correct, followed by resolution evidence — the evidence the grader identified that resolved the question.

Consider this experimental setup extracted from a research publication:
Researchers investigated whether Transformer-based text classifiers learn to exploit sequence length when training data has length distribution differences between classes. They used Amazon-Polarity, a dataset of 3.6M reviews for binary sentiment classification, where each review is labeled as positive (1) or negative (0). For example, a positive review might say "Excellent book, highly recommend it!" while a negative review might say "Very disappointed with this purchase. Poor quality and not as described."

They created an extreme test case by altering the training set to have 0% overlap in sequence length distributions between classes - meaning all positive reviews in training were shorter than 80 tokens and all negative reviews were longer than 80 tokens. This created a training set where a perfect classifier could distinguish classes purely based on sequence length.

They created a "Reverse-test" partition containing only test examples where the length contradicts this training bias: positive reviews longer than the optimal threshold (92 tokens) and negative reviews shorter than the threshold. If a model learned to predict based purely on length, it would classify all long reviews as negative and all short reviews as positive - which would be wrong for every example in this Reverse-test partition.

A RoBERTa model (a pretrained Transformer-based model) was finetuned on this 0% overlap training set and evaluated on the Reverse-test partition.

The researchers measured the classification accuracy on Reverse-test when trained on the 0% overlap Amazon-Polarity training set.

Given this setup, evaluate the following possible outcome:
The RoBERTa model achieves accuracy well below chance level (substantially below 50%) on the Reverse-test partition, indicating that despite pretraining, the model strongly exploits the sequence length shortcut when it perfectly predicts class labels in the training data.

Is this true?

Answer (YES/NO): YES